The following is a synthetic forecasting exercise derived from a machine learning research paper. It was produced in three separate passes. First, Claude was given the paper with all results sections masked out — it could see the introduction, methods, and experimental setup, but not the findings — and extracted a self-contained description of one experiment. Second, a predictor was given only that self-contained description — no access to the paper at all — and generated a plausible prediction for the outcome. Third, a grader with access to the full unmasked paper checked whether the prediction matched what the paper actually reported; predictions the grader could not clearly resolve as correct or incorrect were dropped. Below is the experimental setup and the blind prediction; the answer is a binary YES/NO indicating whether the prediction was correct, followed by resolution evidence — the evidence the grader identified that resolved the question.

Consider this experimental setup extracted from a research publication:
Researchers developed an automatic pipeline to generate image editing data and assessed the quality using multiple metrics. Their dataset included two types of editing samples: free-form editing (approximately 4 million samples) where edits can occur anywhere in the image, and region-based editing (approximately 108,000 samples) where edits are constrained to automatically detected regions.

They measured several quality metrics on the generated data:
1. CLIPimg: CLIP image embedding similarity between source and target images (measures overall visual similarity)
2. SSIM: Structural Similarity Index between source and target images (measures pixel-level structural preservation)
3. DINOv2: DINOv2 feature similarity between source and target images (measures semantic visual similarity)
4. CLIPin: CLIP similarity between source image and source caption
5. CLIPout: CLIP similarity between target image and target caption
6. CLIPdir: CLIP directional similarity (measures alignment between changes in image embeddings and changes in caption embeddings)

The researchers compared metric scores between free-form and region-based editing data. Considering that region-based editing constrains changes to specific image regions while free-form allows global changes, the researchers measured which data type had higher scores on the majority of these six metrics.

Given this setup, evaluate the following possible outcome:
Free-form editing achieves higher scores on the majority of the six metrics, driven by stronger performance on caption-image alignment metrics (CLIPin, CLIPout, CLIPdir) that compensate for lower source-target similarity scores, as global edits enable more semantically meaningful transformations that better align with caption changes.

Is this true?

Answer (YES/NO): NO